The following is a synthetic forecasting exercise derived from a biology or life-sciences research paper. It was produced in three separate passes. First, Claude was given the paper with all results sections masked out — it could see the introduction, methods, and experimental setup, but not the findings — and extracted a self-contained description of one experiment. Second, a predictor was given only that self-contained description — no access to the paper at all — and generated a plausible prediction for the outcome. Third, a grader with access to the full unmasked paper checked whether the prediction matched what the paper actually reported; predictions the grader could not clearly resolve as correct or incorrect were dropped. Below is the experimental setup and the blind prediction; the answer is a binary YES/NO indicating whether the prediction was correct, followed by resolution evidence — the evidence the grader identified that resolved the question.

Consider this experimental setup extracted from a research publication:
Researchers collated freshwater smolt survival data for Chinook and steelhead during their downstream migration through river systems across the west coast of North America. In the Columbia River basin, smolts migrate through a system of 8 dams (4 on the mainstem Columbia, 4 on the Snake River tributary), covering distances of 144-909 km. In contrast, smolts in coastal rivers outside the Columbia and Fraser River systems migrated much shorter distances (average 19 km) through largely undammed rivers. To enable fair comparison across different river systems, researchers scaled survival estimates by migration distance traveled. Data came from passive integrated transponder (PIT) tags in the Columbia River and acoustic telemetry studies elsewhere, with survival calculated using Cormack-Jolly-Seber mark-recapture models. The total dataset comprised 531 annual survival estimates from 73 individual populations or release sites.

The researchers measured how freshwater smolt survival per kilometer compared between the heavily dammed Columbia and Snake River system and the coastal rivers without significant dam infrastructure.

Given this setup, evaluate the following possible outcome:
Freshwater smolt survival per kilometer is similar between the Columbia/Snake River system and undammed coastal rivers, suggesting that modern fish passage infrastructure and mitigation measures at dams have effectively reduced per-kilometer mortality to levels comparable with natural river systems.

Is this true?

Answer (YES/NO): NO